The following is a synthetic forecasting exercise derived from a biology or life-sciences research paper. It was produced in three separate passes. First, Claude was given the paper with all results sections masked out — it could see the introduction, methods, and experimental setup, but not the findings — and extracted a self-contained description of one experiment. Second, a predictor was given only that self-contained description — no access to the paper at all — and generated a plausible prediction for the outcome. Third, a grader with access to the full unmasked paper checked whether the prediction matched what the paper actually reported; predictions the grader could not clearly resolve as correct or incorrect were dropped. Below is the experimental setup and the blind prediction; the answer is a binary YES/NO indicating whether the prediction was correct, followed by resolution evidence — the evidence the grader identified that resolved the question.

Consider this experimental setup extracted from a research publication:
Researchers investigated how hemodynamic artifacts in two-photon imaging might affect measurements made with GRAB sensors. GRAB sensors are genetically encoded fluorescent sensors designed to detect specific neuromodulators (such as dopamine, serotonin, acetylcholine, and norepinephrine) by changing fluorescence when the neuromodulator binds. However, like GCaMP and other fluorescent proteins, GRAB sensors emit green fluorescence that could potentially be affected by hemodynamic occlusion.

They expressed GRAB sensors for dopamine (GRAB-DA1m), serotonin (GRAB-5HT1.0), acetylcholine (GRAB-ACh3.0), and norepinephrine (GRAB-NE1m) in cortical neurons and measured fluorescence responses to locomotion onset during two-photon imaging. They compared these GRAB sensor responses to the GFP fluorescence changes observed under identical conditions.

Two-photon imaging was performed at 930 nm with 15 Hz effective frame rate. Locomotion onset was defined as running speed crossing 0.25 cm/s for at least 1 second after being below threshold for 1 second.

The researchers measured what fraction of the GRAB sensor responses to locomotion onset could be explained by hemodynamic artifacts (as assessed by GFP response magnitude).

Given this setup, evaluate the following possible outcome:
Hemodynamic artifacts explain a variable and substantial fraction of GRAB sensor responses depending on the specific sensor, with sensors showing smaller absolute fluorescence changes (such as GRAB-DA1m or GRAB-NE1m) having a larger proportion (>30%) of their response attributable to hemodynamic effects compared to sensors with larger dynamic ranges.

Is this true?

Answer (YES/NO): NO